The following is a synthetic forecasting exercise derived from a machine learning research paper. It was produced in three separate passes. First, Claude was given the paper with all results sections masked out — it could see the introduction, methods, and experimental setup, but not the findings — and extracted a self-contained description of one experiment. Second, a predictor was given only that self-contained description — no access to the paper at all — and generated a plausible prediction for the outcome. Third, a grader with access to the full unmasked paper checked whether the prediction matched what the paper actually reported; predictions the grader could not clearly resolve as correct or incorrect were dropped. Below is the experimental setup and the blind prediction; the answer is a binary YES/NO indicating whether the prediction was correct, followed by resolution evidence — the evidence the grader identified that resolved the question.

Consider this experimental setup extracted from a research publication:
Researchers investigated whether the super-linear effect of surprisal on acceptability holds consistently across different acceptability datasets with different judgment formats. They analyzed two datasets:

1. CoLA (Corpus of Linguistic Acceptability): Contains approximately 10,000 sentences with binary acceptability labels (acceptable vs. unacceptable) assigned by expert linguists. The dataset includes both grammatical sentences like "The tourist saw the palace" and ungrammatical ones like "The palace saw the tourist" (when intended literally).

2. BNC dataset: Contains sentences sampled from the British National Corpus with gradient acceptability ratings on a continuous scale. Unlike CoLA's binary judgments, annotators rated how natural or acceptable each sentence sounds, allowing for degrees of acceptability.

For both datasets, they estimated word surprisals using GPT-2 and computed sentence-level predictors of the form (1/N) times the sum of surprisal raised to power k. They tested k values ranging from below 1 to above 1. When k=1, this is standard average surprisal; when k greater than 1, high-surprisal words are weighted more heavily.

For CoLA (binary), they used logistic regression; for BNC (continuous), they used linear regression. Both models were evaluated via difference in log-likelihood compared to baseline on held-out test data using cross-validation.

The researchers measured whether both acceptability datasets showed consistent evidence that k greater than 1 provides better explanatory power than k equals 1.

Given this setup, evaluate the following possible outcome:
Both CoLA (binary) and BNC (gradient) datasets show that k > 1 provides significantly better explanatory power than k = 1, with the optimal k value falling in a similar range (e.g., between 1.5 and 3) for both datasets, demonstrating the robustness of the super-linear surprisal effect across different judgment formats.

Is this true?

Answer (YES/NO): NO